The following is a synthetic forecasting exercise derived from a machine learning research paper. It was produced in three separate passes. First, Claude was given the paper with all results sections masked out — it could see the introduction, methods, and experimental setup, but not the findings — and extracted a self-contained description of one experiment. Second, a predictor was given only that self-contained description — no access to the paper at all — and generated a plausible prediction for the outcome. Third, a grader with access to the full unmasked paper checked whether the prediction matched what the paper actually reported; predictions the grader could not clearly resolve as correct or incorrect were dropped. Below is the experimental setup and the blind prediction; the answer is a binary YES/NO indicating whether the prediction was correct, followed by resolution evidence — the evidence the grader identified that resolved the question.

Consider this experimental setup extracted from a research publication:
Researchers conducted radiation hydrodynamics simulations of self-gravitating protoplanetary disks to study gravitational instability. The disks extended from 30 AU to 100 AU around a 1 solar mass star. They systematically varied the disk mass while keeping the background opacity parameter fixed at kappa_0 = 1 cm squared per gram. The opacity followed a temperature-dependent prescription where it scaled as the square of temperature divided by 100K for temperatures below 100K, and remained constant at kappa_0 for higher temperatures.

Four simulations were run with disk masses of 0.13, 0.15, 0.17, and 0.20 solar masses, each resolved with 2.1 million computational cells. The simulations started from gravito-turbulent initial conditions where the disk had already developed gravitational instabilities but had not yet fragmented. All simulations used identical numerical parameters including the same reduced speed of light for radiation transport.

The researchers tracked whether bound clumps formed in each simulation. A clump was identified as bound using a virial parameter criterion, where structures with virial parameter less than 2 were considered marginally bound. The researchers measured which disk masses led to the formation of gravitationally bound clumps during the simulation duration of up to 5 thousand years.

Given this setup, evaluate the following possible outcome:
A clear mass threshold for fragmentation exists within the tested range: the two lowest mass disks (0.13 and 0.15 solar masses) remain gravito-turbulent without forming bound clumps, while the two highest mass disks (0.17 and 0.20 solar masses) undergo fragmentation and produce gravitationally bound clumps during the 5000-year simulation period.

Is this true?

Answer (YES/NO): NO